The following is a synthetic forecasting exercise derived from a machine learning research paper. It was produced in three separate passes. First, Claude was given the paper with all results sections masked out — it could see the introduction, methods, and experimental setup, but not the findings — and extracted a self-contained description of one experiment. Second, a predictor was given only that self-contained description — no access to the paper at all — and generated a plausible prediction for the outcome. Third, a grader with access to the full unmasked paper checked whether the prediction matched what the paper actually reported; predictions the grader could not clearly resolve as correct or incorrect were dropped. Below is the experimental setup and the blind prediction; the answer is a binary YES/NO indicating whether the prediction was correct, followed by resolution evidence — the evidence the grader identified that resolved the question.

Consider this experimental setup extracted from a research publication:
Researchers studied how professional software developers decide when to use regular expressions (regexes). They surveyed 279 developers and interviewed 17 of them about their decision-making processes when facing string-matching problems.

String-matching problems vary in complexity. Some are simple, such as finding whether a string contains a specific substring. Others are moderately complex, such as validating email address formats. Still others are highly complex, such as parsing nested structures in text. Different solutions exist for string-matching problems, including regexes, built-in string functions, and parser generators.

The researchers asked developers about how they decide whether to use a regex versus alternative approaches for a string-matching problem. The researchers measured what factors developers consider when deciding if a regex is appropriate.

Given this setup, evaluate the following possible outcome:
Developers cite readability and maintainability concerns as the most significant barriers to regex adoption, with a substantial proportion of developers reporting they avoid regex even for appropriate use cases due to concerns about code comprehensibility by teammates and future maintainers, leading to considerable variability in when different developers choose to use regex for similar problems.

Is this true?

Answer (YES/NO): NO